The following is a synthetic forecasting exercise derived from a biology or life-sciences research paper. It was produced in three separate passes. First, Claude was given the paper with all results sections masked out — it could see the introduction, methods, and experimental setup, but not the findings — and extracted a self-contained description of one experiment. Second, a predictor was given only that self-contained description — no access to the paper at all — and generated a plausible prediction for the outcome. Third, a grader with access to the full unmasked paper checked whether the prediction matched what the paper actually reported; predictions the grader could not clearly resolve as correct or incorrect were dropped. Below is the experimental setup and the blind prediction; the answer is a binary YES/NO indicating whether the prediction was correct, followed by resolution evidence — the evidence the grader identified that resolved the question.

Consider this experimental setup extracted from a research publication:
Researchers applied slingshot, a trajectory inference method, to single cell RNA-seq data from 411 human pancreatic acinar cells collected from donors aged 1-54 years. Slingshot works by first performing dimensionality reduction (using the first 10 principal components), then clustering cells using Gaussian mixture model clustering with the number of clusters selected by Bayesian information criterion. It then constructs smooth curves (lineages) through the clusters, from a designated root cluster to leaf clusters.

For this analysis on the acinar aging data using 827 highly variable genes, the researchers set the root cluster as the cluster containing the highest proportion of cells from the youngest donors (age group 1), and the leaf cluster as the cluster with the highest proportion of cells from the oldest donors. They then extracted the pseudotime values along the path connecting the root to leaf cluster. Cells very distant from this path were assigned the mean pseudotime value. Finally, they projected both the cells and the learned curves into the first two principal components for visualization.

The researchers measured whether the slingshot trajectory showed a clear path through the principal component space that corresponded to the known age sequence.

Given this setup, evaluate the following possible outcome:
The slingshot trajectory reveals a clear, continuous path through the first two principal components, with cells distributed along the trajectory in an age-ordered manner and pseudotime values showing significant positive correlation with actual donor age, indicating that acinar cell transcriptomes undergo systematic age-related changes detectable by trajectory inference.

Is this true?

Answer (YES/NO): NO